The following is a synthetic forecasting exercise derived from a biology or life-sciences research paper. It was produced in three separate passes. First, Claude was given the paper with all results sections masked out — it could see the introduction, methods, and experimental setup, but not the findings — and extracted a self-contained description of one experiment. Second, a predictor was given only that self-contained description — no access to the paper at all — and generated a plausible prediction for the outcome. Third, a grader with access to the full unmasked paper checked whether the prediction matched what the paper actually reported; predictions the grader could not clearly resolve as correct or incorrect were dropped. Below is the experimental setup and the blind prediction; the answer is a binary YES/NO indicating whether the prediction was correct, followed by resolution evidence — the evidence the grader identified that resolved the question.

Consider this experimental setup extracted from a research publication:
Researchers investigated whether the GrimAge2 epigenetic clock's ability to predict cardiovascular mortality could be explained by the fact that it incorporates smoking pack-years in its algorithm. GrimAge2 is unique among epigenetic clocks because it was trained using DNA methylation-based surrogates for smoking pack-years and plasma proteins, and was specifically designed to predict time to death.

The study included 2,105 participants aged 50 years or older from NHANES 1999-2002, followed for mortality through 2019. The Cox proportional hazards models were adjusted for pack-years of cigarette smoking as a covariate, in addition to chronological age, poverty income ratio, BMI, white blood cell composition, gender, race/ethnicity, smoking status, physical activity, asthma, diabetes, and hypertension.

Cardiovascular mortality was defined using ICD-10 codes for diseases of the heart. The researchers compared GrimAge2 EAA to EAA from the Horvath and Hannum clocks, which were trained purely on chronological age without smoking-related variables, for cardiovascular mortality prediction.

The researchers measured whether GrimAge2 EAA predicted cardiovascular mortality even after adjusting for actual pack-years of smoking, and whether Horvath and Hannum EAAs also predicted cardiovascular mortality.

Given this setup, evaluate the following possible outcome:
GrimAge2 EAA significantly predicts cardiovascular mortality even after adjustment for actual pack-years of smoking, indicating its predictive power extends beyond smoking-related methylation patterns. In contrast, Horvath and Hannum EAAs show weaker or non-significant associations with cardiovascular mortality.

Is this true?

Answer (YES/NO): YES